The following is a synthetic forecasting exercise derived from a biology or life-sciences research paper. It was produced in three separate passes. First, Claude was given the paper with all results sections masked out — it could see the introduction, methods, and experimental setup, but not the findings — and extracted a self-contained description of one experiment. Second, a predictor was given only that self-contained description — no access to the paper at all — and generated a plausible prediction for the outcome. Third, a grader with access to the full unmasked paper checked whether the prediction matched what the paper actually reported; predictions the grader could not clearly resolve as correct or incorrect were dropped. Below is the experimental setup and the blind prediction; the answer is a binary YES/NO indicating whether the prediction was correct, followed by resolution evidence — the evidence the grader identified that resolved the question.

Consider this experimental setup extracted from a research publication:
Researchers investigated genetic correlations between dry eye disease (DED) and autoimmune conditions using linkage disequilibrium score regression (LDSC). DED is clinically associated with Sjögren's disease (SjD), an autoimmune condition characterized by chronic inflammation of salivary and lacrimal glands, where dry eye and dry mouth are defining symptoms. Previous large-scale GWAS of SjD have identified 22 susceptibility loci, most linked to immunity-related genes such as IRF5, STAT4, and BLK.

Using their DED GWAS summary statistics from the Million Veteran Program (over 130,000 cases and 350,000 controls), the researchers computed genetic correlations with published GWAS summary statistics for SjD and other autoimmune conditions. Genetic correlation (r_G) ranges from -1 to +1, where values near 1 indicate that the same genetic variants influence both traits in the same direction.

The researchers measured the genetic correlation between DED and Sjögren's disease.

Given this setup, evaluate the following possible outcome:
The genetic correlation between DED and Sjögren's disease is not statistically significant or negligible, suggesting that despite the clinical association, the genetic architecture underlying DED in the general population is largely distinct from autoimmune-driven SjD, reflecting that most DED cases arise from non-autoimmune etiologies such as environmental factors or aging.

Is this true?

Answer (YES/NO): NO